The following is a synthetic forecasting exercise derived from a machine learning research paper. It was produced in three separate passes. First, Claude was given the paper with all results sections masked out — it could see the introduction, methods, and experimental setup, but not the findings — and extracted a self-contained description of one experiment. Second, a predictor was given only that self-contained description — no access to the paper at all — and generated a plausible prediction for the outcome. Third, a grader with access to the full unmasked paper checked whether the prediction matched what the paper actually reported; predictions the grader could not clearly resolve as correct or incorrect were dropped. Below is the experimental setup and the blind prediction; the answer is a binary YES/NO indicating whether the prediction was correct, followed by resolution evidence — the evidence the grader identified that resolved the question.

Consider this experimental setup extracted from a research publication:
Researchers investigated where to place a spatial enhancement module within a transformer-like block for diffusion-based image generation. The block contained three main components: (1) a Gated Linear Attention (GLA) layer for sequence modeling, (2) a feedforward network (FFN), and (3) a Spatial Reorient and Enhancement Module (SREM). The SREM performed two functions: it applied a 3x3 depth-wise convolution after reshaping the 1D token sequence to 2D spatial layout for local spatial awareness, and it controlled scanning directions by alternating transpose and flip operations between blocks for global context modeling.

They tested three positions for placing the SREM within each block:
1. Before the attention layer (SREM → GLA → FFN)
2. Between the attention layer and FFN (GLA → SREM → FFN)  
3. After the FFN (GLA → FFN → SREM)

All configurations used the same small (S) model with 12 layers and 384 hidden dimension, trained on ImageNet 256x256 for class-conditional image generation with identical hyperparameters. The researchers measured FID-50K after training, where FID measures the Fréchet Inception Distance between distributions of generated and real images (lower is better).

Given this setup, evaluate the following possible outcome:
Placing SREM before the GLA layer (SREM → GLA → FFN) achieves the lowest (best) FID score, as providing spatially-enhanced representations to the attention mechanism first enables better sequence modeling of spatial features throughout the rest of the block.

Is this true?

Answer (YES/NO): NO